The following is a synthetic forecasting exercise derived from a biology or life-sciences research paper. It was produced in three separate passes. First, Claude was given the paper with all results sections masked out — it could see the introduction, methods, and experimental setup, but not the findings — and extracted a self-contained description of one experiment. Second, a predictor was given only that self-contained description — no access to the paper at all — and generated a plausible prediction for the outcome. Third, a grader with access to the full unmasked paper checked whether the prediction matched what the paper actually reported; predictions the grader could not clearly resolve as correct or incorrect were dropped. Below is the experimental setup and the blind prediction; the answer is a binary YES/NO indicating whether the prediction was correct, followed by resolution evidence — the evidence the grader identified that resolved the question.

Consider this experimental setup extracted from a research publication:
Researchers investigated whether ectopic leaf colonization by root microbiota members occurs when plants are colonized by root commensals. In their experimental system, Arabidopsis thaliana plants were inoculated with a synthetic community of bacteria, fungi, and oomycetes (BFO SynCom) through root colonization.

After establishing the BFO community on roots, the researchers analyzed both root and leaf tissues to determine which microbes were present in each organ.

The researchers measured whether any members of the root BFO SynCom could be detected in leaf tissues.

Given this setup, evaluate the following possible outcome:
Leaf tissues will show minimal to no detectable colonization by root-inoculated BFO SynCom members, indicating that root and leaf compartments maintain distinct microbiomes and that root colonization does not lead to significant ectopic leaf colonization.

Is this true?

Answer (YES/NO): NO